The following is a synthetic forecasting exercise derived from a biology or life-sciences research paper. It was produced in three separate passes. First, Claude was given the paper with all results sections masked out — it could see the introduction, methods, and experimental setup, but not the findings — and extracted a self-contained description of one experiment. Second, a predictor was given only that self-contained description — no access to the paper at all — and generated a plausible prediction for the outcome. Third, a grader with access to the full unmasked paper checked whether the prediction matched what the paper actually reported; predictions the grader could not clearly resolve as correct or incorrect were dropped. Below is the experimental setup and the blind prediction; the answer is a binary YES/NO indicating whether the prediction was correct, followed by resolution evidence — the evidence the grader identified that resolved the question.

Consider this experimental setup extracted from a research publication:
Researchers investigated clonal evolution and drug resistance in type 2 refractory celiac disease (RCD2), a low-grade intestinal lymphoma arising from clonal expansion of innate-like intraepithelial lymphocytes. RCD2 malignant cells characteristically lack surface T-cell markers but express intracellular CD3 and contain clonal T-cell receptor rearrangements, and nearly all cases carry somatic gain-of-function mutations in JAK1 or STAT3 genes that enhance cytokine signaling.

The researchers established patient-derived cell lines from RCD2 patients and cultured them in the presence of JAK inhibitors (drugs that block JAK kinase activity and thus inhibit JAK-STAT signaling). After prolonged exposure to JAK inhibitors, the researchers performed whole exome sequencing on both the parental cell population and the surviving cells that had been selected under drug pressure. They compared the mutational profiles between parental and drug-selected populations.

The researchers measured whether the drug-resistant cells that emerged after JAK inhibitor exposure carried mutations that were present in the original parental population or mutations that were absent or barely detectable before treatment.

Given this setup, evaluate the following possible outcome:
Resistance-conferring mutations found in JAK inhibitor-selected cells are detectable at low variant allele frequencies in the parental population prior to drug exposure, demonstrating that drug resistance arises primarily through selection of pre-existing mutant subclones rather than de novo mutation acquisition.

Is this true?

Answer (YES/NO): NO